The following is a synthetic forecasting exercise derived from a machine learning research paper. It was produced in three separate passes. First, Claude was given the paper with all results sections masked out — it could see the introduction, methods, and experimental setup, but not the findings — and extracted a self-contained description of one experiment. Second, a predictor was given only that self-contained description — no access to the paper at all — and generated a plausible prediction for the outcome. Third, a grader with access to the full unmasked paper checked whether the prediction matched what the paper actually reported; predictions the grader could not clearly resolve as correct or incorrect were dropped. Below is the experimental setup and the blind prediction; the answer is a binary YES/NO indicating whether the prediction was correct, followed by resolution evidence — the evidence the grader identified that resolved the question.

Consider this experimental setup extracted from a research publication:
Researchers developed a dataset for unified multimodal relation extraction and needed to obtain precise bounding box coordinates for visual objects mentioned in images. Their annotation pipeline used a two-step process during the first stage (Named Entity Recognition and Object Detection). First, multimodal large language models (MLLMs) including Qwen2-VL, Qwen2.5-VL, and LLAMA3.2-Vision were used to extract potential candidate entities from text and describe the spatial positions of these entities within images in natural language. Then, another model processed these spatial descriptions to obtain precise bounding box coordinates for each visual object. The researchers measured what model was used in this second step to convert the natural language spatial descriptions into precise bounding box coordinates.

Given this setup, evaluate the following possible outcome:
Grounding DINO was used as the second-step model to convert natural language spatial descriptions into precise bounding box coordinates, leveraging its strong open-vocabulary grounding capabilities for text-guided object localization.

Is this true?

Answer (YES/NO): NO